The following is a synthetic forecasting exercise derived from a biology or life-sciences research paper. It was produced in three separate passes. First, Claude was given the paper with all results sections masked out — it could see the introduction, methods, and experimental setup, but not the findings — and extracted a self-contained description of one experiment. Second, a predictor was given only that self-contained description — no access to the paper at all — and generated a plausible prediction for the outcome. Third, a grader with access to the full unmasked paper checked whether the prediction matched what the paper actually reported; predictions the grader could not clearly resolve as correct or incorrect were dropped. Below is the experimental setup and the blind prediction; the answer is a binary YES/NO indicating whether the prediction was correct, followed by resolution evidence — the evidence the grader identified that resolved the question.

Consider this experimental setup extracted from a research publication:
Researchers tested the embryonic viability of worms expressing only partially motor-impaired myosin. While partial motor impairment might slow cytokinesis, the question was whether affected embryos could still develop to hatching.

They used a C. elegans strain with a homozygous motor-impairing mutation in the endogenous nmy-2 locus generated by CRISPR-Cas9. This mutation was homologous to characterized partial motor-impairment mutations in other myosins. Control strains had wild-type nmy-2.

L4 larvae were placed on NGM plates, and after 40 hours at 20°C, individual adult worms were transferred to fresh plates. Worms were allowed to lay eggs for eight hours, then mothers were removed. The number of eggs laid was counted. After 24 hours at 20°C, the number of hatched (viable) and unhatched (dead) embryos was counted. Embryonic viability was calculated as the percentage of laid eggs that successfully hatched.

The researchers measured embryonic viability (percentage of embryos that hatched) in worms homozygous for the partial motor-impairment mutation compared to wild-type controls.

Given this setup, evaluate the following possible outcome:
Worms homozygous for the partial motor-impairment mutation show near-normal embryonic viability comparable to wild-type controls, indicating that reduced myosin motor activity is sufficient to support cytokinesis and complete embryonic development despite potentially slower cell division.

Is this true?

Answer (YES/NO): YES